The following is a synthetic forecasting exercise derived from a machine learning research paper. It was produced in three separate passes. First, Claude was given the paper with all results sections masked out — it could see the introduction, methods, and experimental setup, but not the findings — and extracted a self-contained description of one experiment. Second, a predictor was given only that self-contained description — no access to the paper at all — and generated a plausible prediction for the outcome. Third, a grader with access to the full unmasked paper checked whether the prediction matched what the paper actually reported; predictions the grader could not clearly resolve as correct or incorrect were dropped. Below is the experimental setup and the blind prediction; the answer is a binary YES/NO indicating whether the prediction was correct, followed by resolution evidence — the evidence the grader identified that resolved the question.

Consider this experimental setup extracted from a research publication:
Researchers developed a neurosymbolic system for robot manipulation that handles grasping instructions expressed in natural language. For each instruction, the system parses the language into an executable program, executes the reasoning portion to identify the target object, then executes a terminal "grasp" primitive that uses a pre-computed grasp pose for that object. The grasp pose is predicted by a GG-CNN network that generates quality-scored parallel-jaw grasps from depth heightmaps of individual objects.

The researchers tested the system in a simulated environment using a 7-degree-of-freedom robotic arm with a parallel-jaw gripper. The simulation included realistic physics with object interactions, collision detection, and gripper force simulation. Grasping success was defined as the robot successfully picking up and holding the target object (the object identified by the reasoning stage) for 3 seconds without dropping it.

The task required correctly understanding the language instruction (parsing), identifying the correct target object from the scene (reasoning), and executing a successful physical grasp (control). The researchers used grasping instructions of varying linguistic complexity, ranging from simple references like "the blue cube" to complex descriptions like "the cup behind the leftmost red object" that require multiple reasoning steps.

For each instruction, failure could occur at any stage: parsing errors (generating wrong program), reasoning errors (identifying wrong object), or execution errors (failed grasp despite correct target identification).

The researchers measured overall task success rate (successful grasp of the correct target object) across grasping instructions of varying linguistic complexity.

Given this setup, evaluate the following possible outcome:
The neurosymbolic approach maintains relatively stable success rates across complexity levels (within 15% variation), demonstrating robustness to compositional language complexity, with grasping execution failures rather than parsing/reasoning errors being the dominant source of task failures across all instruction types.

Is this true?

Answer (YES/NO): NO